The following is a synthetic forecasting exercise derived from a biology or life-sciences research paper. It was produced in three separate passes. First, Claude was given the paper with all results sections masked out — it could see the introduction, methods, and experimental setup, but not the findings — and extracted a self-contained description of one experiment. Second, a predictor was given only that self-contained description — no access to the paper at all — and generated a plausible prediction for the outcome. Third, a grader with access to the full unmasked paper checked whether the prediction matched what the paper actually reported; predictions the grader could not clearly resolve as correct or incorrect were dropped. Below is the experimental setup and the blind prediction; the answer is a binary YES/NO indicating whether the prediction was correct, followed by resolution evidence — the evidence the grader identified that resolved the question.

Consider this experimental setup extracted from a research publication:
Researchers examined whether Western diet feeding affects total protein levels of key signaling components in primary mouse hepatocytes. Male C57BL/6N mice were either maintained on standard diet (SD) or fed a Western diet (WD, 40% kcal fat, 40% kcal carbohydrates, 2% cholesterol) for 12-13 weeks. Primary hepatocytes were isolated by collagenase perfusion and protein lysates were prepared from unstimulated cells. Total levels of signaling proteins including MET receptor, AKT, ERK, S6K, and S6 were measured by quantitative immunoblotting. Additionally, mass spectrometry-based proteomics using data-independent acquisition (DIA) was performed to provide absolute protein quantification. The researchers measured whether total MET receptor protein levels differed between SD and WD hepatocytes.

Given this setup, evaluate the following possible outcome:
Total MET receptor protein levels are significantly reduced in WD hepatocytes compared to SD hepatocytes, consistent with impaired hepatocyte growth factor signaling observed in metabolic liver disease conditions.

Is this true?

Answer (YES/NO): YES